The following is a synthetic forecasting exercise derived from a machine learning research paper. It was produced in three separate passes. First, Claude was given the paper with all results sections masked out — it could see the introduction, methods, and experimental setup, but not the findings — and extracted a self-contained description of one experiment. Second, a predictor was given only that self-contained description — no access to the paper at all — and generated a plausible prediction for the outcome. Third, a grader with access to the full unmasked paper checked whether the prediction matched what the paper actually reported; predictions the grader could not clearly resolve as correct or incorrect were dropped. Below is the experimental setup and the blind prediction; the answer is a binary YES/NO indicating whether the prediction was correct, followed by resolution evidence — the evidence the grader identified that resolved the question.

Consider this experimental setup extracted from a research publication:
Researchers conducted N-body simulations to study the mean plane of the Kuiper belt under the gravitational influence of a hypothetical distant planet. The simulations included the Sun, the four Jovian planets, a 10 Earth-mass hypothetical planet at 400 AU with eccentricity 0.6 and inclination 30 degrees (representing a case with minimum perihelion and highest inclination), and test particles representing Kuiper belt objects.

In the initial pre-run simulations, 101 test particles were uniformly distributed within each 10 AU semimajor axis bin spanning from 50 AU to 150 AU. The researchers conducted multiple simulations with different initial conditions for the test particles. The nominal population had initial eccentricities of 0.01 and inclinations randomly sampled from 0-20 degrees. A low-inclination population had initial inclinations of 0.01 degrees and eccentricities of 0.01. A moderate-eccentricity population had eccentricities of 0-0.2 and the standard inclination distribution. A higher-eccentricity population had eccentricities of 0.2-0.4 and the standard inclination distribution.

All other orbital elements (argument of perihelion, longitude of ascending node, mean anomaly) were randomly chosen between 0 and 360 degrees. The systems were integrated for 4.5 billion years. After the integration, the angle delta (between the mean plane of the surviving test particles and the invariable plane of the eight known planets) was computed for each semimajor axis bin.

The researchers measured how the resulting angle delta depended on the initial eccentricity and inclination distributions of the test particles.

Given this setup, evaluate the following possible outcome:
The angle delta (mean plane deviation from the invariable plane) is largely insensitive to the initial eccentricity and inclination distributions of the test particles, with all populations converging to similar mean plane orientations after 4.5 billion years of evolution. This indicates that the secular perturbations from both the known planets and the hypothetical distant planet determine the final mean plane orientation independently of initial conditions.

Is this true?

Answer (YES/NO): YES